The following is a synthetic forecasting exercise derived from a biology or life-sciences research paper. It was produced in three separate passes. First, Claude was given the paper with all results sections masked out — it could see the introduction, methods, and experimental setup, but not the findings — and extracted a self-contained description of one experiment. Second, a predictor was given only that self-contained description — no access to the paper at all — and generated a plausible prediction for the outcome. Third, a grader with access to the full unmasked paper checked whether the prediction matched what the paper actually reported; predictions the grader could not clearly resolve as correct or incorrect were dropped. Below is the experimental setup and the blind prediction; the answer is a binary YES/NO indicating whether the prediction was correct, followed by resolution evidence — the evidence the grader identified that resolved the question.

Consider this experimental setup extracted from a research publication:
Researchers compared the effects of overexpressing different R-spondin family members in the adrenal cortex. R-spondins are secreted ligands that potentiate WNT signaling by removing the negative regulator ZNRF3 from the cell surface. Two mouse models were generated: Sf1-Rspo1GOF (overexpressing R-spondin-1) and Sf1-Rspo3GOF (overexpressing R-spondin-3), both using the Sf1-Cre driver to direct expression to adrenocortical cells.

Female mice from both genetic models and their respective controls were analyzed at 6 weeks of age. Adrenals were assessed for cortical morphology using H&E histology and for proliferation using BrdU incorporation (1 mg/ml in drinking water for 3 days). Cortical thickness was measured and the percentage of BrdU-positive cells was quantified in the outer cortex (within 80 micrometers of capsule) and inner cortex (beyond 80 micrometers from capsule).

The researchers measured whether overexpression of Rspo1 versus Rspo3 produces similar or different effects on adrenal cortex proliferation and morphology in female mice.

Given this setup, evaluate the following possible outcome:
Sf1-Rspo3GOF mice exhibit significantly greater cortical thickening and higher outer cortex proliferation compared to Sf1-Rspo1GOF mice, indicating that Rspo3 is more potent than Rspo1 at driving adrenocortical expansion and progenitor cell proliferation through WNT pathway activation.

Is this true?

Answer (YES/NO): NO